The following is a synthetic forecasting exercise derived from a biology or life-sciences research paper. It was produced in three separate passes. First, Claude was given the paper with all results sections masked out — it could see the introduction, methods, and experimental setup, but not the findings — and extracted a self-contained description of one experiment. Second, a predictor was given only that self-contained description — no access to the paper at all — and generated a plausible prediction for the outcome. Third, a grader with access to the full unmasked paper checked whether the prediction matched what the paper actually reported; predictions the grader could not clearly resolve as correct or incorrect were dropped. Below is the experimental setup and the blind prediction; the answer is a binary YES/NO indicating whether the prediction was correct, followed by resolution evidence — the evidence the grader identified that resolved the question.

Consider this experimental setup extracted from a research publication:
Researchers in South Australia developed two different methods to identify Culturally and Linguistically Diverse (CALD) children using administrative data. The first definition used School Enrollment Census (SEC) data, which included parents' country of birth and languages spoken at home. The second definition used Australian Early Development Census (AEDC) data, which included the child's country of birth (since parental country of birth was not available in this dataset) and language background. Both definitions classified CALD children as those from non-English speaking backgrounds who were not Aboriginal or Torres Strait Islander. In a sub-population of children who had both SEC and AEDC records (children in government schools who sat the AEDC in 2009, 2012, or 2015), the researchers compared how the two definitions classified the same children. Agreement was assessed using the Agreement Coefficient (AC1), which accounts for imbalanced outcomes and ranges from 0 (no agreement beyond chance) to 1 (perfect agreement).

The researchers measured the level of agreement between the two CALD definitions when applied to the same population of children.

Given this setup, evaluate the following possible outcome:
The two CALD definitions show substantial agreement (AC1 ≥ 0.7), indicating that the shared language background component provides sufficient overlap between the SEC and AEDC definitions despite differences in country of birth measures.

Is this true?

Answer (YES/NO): YES